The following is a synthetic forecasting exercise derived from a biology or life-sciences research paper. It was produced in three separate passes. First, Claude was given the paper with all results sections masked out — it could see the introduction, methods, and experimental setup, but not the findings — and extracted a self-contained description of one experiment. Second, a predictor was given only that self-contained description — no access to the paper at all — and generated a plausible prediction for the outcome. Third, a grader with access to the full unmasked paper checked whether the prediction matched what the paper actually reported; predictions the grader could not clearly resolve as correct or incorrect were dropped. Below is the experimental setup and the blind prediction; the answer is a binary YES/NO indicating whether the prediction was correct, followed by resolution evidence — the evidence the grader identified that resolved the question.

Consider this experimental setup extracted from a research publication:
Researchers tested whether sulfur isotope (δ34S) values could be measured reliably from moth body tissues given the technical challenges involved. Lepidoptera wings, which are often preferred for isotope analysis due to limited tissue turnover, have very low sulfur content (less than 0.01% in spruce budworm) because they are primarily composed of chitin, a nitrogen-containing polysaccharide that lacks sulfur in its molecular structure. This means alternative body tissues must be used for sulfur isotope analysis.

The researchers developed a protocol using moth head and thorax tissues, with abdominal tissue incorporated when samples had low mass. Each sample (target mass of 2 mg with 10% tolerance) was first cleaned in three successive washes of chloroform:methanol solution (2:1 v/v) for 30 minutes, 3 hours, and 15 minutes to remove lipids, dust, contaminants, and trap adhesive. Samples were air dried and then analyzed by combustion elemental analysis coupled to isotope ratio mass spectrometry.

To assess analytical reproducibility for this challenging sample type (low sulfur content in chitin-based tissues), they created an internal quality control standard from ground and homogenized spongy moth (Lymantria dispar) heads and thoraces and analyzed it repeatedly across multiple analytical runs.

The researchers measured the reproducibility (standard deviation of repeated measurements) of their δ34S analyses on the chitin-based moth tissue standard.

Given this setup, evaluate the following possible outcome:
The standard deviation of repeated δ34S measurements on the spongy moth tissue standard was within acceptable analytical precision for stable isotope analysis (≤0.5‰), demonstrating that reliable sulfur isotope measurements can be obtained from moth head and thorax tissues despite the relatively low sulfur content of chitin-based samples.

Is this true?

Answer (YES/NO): YES